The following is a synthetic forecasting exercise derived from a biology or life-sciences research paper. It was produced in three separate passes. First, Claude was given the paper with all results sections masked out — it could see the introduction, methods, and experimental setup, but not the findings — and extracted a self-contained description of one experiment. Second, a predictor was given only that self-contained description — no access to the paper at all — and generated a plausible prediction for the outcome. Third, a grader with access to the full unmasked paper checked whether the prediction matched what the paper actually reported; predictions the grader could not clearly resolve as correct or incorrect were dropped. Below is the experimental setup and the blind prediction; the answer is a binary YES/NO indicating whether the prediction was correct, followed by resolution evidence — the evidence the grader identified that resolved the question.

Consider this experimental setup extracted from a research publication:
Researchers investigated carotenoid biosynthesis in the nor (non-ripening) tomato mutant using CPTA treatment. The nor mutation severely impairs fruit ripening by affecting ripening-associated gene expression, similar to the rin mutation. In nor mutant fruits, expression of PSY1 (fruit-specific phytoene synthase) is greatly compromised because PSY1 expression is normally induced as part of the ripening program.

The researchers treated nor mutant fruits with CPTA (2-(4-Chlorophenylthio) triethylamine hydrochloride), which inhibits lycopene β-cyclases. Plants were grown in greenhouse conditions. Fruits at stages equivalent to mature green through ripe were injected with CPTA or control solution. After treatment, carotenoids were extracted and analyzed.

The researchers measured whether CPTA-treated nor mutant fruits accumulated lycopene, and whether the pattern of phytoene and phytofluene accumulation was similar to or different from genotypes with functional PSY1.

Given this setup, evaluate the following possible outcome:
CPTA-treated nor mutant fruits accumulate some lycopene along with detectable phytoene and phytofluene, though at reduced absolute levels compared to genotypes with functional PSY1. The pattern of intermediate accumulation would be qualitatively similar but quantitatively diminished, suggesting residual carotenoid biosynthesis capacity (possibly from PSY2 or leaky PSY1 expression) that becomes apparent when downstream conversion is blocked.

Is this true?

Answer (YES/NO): NO